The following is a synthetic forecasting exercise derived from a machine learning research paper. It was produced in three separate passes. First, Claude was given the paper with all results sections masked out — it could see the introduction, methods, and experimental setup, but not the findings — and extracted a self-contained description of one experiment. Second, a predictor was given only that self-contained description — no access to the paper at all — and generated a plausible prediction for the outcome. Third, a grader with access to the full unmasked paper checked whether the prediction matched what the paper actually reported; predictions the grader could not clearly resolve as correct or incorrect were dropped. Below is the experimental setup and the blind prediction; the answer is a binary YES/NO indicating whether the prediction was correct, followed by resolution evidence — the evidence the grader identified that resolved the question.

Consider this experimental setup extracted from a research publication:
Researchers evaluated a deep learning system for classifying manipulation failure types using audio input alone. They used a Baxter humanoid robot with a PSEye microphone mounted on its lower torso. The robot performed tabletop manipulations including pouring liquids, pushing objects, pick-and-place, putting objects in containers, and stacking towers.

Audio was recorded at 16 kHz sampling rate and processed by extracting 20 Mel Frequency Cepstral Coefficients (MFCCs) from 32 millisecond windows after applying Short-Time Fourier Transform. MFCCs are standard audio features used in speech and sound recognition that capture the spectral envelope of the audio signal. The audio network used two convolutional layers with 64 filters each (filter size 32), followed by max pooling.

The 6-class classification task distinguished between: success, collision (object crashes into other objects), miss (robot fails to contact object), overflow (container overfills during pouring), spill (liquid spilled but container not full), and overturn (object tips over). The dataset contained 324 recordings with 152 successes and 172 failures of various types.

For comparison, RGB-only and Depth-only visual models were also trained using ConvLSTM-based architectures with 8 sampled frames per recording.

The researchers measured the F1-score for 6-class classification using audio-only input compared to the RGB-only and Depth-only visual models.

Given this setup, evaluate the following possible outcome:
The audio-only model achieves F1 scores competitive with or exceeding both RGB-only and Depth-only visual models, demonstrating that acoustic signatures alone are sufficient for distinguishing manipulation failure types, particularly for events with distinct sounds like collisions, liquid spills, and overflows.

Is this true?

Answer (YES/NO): YES